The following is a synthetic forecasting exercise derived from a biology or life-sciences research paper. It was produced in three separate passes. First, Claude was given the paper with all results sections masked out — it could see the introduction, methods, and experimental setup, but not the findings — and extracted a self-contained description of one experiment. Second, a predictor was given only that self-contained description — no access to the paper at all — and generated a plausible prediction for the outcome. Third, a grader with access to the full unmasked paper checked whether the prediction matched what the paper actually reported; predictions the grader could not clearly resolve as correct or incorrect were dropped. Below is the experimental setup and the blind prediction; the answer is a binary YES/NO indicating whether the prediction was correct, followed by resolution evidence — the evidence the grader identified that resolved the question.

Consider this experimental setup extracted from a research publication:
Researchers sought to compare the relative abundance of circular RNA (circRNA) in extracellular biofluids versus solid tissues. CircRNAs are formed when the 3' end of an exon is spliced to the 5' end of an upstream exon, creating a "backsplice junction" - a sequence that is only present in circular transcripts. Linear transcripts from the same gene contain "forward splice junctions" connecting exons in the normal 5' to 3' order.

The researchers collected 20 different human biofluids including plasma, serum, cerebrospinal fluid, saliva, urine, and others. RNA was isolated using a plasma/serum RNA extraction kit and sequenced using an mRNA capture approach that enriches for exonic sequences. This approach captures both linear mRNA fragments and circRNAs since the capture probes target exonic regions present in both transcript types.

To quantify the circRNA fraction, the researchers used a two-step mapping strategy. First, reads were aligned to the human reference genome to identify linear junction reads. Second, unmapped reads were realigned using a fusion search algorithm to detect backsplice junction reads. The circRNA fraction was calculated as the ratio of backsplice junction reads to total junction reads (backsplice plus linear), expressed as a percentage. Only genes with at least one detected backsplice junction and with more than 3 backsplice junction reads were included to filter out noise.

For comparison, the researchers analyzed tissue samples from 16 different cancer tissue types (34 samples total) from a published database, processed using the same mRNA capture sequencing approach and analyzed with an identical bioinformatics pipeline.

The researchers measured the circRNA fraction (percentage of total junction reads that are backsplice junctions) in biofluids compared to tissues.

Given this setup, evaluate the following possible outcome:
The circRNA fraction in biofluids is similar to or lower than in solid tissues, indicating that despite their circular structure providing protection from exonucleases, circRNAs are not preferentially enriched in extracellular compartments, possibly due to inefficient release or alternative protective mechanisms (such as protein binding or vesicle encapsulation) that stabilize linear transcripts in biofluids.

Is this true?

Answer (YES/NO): NO